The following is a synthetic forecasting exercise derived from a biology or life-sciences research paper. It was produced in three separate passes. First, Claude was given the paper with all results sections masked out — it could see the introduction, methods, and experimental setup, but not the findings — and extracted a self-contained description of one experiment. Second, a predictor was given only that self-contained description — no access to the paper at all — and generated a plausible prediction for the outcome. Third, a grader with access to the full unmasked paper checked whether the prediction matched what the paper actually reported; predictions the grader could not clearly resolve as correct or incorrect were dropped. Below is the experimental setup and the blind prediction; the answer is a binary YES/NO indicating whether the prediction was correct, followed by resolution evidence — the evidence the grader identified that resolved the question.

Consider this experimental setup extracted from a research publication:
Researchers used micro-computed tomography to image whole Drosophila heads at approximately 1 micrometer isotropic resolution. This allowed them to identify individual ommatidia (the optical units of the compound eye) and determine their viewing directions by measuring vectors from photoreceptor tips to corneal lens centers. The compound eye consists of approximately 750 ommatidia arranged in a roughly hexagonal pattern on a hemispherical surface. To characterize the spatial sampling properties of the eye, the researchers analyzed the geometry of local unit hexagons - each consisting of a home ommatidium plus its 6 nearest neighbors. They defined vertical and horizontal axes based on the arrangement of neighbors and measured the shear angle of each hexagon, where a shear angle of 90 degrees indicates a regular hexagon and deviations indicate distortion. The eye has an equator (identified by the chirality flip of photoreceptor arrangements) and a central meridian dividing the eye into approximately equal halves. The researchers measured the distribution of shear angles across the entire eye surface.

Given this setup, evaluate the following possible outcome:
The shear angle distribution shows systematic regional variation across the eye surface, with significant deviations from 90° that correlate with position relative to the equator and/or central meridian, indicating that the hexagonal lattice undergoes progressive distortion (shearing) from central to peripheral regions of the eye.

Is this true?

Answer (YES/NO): YES